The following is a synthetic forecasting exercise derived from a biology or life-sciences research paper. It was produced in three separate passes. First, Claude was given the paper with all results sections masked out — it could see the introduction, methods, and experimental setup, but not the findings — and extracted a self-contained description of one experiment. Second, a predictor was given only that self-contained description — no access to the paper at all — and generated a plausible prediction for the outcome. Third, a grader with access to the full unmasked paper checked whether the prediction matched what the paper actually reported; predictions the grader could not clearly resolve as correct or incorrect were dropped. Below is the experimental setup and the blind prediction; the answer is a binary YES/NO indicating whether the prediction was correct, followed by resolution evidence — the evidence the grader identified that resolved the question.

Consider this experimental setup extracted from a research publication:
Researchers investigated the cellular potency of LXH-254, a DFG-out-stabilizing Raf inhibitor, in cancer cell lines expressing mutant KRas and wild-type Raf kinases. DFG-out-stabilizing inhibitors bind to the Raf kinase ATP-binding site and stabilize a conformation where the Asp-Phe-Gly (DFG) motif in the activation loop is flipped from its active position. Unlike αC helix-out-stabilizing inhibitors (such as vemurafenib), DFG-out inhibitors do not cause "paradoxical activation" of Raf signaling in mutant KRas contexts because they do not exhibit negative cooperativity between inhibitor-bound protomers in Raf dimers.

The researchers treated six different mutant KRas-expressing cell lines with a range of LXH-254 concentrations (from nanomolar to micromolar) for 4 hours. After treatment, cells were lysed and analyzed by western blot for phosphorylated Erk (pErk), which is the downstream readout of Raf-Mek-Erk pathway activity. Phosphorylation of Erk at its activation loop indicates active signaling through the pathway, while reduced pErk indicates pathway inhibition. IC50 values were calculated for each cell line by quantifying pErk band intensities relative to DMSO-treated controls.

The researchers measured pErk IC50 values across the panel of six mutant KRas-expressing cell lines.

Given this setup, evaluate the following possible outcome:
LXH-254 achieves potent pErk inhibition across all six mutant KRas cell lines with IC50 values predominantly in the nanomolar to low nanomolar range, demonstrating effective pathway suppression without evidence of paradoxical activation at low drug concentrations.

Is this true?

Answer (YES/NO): NO